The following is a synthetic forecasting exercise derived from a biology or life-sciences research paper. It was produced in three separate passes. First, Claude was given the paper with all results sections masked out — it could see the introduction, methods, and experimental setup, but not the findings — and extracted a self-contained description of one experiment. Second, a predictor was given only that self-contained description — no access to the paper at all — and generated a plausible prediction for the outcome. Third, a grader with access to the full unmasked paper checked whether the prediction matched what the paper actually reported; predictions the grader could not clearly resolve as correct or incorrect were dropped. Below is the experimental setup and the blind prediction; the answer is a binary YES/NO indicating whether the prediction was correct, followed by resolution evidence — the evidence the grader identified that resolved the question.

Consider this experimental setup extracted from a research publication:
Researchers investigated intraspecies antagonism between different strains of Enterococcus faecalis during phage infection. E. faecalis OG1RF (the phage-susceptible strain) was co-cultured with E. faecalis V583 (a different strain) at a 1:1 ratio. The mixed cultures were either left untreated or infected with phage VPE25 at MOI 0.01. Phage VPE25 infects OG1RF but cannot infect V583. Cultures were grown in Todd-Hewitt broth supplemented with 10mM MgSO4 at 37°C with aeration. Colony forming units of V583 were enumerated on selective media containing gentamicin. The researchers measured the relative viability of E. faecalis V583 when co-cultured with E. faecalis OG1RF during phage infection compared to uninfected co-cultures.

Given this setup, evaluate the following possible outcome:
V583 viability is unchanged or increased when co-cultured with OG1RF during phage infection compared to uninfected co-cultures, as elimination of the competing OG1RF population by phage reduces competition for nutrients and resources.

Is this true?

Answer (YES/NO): NO